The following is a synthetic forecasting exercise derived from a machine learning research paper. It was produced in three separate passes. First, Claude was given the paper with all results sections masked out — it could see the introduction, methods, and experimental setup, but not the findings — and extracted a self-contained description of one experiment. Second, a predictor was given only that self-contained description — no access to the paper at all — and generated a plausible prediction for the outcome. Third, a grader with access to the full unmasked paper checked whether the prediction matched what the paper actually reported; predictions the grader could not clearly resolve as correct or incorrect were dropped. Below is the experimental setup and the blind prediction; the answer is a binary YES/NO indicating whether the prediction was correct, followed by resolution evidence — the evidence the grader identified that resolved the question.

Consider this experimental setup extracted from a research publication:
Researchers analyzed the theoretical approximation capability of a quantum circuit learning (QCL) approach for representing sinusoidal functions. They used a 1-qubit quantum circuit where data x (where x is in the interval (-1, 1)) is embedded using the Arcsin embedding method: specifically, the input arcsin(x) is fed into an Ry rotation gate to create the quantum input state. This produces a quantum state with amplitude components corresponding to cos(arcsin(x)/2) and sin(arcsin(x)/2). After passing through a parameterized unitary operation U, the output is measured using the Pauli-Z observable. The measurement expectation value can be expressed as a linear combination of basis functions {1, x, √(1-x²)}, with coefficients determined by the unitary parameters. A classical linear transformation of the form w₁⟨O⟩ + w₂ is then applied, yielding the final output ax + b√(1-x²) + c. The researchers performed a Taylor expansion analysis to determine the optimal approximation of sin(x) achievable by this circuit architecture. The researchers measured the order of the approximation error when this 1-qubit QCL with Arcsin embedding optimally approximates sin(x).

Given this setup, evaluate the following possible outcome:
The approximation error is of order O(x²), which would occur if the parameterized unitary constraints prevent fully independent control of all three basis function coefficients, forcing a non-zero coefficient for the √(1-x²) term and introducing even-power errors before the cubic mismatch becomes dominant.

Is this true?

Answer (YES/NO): YES